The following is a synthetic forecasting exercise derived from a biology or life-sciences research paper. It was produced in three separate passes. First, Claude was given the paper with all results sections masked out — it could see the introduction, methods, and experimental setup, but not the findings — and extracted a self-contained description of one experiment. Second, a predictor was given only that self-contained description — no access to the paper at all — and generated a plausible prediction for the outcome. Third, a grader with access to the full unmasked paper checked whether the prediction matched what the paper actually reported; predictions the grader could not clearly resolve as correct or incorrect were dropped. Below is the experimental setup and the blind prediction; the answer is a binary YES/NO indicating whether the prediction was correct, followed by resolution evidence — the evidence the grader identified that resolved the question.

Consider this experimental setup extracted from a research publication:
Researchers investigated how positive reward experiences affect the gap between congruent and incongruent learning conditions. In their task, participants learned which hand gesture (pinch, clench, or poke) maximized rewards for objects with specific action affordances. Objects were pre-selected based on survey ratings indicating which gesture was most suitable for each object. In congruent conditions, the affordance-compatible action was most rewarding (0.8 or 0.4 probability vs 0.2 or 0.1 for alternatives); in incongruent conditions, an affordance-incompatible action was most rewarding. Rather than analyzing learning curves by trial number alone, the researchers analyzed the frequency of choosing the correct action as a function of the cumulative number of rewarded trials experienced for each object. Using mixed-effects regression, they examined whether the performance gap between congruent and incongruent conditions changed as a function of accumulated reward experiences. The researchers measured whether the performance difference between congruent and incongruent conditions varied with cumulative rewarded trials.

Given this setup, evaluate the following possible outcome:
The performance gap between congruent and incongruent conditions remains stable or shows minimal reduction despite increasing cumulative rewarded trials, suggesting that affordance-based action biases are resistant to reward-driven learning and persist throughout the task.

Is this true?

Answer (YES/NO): NO